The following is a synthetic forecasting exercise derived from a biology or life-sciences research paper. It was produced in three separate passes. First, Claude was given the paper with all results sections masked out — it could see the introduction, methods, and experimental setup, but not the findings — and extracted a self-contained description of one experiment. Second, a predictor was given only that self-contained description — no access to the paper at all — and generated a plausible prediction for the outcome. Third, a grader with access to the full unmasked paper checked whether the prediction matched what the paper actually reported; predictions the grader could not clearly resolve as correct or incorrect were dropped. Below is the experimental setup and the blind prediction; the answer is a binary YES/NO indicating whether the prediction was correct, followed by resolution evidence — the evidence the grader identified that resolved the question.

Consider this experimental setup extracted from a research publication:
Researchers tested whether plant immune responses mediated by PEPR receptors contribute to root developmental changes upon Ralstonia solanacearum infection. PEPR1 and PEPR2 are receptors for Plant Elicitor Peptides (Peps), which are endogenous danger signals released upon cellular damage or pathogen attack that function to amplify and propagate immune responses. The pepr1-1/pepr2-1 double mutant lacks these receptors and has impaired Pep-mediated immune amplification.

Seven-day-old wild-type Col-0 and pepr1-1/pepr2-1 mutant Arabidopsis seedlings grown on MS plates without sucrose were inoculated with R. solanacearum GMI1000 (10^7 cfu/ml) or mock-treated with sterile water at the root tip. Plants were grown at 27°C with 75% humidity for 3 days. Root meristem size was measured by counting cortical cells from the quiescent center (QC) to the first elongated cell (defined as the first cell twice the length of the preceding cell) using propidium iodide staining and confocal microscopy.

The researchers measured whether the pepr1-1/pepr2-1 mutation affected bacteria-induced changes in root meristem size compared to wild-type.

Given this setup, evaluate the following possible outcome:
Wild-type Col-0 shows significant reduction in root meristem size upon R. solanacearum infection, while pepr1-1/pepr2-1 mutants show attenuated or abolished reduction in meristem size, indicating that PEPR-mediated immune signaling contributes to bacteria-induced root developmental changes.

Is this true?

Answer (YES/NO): NO